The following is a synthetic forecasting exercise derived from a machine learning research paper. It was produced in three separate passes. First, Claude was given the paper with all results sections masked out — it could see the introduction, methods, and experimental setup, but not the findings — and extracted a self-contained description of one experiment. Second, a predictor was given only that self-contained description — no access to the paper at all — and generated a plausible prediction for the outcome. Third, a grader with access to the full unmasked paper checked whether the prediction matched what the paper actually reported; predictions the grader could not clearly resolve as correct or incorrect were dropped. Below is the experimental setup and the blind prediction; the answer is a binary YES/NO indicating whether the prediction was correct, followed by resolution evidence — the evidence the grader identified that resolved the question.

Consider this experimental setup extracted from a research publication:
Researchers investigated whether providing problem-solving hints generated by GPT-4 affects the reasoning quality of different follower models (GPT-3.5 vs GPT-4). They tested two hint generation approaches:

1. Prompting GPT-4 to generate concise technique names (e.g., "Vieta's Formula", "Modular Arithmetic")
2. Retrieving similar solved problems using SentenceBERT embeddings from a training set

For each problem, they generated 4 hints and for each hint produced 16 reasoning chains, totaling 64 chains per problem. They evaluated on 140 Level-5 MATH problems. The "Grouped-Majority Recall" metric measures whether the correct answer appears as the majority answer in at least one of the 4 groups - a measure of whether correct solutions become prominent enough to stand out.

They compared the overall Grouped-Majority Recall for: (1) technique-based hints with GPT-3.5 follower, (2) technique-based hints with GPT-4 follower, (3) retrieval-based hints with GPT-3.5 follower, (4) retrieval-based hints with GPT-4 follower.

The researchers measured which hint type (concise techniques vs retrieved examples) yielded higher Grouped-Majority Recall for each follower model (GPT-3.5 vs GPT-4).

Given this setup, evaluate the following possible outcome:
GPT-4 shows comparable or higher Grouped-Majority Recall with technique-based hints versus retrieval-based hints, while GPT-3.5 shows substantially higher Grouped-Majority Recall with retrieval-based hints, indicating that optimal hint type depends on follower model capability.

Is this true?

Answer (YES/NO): NO